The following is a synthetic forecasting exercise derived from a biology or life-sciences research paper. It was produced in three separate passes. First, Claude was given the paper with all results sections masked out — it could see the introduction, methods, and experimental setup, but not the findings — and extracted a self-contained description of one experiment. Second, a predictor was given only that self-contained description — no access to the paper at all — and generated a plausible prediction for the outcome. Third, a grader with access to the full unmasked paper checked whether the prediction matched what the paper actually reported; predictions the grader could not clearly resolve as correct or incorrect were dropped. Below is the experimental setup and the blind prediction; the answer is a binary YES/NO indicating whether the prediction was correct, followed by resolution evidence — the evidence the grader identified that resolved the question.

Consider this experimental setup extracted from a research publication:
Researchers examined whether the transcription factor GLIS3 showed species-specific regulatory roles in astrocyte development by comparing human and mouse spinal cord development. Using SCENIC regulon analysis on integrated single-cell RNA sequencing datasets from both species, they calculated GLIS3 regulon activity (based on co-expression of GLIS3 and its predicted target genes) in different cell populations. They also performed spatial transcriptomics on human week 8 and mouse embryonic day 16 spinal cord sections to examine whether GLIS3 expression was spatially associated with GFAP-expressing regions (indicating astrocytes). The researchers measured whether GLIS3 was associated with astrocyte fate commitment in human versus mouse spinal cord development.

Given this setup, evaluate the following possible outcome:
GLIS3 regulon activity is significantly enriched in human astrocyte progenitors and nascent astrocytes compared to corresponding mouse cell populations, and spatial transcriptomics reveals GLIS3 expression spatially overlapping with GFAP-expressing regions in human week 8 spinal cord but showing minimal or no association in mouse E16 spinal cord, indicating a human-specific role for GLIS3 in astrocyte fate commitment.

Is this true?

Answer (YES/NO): YES